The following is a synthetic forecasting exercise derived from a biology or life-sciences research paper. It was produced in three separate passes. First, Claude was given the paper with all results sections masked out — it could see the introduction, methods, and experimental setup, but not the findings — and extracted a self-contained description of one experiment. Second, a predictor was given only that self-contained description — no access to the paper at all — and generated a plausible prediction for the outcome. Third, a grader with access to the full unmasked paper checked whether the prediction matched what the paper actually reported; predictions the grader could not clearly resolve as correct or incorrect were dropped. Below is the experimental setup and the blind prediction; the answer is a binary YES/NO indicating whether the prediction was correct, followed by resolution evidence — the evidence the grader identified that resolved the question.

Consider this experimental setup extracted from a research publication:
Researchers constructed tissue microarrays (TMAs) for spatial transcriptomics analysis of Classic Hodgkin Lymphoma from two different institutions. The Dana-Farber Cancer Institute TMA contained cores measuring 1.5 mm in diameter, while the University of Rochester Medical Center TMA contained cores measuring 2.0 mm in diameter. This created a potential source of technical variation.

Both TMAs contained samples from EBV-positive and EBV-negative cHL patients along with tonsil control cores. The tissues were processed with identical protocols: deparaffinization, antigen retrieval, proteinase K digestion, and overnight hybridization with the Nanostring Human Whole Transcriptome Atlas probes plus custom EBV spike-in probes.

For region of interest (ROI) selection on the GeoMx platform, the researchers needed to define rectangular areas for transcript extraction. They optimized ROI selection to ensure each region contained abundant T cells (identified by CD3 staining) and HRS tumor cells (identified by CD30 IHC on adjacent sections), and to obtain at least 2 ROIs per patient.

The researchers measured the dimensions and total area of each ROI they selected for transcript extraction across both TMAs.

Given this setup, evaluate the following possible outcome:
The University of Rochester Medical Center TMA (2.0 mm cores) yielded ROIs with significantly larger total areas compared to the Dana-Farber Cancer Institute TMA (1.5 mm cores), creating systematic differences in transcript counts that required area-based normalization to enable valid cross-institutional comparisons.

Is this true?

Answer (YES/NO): NO